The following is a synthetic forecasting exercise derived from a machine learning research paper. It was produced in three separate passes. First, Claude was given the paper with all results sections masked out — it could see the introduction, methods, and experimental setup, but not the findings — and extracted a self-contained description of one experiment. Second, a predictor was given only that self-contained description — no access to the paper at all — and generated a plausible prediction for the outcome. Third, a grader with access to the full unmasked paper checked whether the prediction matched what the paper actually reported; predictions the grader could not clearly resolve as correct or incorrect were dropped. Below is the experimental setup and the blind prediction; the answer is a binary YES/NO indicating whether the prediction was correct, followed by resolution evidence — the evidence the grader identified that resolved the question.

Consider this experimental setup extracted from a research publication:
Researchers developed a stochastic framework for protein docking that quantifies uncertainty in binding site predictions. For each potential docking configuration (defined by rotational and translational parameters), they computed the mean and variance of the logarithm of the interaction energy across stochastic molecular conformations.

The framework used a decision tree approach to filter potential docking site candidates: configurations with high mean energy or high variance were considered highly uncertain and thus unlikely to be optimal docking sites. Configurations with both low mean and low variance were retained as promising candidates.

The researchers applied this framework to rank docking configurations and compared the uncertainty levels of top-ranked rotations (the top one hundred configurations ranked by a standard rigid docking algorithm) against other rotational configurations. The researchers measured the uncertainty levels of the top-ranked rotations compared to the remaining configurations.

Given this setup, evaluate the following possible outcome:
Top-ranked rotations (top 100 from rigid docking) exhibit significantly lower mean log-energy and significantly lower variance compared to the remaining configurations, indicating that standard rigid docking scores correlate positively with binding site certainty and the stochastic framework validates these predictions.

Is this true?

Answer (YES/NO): YES